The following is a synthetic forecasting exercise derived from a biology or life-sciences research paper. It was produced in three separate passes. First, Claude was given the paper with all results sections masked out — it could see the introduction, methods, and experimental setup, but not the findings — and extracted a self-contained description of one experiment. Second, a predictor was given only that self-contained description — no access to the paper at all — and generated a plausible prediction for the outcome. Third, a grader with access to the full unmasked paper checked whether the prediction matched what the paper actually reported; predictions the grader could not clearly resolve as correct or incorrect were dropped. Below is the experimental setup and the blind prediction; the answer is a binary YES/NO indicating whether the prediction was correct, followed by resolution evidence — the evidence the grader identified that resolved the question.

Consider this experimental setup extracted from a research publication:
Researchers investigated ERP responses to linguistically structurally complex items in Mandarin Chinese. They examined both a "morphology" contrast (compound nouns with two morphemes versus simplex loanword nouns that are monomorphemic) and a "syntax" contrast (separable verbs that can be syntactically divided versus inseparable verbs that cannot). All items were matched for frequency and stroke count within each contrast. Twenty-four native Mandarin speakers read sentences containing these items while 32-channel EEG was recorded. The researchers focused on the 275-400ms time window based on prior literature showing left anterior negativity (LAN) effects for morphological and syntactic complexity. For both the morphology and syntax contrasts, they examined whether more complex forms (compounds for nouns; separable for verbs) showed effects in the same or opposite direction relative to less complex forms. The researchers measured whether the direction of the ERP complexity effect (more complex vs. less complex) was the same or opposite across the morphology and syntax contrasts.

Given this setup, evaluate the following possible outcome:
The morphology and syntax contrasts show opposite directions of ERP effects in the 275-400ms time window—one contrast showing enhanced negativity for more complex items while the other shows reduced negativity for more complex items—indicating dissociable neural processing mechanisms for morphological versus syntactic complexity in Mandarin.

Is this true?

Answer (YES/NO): NO